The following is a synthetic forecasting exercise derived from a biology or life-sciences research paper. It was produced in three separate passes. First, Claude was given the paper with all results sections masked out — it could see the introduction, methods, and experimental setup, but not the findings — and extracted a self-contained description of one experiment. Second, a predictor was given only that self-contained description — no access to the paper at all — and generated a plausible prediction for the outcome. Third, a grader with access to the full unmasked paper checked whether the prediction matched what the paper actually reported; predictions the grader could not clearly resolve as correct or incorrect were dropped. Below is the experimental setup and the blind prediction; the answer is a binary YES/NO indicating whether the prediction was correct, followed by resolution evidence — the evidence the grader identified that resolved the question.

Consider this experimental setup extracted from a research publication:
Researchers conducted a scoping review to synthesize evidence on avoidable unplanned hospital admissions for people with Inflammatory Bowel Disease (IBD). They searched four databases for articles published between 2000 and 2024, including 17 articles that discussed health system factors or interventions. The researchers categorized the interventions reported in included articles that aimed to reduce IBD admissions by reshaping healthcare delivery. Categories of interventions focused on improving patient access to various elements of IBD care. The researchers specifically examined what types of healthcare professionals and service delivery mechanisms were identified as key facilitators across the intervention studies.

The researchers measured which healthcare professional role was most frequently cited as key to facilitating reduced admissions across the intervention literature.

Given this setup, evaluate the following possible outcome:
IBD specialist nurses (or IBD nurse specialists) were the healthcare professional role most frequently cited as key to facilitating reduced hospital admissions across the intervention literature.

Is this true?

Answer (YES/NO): YES